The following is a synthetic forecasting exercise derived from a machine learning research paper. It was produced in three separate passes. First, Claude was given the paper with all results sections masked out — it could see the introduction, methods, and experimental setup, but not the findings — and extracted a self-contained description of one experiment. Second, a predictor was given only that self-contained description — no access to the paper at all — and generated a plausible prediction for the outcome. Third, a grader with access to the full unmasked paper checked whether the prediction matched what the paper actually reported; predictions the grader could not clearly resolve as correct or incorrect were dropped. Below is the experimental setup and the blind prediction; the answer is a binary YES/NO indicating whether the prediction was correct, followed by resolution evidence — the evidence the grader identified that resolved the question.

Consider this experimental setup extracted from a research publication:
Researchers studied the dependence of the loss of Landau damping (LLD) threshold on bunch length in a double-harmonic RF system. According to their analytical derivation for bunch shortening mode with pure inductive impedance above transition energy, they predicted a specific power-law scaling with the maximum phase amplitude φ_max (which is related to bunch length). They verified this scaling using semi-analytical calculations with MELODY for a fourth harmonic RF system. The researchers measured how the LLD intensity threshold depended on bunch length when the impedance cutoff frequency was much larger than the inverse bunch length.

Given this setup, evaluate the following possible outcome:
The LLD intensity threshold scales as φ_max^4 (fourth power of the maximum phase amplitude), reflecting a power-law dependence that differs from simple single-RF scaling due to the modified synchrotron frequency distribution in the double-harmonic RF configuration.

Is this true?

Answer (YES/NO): YES